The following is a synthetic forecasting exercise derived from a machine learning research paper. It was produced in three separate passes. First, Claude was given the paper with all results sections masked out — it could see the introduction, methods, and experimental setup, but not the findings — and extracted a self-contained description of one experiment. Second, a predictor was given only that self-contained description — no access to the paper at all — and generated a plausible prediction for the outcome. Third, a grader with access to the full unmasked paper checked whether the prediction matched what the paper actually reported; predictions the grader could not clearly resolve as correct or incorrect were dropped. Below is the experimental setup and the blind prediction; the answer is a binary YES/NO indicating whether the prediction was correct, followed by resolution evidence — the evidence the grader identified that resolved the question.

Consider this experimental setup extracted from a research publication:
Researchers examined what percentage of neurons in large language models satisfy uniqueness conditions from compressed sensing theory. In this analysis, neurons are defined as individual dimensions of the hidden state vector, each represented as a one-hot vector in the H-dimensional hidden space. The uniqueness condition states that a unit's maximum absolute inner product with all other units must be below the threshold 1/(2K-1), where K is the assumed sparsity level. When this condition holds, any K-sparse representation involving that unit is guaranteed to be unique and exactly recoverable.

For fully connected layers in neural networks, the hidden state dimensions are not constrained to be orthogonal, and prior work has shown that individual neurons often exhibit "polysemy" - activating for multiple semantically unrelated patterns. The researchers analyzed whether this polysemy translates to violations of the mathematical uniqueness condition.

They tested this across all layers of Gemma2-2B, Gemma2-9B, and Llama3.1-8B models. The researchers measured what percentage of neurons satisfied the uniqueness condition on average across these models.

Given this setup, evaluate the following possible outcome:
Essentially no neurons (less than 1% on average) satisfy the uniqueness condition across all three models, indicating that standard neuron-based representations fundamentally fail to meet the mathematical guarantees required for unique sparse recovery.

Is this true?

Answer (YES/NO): YES